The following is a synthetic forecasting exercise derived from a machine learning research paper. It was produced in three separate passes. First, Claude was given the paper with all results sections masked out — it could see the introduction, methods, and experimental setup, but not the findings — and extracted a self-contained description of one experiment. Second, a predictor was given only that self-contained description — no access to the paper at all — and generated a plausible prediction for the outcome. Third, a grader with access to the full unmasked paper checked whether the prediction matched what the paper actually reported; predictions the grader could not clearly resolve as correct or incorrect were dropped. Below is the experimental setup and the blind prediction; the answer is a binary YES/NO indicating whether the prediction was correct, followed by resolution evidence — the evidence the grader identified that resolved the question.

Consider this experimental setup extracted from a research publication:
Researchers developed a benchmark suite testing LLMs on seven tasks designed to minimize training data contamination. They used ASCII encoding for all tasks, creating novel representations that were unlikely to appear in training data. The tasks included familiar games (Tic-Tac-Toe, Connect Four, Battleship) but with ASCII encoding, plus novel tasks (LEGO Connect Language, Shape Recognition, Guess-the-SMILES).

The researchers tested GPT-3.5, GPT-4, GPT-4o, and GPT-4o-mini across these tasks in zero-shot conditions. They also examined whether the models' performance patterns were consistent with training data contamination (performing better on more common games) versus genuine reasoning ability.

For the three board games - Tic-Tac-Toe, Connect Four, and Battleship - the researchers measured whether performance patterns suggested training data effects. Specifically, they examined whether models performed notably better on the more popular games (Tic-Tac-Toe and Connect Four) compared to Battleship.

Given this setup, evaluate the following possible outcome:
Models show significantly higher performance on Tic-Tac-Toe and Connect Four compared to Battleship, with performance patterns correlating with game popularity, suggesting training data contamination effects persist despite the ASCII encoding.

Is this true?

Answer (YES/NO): NO